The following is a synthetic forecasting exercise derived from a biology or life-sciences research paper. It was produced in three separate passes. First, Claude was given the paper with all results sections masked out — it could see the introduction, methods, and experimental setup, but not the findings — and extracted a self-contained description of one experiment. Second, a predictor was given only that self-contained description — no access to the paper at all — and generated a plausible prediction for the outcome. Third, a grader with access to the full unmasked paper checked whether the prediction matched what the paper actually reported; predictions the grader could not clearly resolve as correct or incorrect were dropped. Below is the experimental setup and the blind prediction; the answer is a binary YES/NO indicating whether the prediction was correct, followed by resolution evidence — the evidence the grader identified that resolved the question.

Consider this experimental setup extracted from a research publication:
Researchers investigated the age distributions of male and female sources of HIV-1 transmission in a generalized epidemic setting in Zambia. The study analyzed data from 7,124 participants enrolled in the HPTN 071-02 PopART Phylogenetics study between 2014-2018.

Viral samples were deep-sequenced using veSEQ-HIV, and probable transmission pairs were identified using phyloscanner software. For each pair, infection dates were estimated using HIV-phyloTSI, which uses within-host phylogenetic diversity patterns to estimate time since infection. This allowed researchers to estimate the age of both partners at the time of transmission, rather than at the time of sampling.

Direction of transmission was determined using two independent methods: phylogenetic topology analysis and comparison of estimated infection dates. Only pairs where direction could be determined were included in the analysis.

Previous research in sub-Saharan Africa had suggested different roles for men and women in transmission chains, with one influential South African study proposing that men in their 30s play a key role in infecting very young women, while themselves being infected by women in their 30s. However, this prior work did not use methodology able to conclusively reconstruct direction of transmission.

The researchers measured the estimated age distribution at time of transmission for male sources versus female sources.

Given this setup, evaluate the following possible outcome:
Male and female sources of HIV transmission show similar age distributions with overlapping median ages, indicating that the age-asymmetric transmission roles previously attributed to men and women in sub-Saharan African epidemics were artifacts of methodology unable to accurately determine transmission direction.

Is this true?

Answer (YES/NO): NO